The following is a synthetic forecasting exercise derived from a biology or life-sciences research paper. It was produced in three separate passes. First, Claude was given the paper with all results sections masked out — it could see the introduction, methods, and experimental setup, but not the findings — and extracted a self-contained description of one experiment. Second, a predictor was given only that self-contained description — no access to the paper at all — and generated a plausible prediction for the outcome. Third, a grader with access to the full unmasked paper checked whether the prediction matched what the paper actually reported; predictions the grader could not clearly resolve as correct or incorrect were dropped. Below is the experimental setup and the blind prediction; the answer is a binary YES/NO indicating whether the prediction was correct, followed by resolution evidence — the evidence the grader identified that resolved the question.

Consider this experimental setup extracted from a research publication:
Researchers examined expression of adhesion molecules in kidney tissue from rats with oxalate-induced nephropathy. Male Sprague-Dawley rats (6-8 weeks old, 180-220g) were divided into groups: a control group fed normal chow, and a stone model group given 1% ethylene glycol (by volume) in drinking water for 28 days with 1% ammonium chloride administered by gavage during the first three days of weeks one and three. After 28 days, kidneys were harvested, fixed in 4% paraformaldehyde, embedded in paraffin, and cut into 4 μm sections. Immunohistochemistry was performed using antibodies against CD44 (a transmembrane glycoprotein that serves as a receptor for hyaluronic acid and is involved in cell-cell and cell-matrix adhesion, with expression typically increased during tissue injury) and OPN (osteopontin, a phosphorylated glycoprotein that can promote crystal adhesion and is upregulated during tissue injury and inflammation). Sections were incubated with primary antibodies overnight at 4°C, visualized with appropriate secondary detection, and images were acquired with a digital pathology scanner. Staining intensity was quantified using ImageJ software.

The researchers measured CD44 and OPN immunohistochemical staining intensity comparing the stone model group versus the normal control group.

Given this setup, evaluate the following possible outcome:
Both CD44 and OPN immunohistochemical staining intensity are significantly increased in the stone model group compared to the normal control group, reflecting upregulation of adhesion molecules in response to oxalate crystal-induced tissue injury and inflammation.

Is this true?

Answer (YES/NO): YES